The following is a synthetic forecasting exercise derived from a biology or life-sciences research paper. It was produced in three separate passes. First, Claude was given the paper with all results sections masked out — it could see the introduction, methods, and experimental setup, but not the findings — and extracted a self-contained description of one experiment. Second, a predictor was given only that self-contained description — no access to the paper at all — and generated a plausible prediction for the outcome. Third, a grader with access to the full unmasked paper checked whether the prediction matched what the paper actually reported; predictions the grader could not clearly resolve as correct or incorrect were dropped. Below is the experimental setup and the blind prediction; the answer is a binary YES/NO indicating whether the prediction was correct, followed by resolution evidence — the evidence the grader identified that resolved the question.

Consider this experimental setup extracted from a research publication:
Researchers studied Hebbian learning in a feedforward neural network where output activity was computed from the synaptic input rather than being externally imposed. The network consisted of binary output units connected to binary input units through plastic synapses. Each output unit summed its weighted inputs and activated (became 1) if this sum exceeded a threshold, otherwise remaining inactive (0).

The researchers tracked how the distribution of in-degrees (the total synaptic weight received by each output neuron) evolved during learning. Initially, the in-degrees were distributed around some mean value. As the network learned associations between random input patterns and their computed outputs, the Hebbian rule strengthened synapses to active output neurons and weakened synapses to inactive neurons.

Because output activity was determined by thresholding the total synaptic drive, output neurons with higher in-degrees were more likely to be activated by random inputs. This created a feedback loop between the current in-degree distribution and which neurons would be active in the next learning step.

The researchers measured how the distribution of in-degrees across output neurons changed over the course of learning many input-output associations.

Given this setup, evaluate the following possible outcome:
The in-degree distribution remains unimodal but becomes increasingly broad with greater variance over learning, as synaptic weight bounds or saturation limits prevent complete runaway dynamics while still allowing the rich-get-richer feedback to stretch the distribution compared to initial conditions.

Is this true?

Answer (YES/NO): NO